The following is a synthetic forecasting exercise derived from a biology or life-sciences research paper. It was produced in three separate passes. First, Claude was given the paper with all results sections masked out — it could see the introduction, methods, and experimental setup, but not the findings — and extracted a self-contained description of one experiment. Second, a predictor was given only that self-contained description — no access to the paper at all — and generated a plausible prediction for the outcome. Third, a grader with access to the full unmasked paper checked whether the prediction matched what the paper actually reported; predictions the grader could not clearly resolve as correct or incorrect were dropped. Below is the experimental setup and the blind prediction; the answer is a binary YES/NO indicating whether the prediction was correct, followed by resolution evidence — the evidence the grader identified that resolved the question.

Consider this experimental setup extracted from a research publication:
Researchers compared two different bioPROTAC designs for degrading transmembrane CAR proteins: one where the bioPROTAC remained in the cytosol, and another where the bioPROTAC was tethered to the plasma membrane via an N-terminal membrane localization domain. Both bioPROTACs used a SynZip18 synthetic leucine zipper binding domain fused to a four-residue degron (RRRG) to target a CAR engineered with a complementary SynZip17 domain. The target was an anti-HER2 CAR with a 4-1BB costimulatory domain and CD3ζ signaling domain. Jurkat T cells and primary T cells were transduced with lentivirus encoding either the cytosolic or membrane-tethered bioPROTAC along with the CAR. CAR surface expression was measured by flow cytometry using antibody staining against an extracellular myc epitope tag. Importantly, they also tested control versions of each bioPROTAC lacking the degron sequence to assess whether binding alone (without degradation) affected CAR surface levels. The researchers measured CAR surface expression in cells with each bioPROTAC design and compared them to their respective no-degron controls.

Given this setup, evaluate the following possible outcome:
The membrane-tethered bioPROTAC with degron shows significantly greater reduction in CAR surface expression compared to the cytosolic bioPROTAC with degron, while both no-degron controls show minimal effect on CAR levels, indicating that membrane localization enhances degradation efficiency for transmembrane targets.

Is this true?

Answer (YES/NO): NO